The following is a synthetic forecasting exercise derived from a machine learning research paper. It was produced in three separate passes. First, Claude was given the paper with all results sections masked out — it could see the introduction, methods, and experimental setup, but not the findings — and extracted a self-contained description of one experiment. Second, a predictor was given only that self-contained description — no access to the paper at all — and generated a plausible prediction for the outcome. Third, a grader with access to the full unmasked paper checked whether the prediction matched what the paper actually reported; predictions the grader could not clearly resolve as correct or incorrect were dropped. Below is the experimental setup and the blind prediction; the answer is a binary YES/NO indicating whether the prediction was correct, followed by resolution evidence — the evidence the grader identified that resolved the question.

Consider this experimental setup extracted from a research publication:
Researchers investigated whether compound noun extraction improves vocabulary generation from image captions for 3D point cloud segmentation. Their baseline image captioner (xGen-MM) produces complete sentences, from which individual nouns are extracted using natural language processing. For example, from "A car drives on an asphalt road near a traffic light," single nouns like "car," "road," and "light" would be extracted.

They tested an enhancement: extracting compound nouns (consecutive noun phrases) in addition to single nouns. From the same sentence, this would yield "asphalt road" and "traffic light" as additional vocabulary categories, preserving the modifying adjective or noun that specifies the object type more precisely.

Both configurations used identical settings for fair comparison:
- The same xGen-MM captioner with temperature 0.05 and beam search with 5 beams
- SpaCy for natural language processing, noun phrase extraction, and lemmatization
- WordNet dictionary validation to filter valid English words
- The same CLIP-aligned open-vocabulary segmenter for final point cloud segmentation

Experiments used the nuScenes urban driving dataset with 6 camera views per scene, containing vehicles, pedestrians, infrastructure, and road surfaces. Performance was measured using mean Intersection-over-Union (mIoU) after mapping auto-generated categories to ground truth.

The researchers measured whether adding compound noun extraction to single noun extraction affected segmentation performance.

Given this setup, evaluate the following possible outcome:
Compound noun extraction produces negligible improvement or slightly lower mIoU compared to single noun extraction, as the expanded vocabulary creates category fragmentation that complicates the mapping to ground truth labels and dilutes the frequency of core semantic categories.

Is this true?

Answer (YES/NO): NO